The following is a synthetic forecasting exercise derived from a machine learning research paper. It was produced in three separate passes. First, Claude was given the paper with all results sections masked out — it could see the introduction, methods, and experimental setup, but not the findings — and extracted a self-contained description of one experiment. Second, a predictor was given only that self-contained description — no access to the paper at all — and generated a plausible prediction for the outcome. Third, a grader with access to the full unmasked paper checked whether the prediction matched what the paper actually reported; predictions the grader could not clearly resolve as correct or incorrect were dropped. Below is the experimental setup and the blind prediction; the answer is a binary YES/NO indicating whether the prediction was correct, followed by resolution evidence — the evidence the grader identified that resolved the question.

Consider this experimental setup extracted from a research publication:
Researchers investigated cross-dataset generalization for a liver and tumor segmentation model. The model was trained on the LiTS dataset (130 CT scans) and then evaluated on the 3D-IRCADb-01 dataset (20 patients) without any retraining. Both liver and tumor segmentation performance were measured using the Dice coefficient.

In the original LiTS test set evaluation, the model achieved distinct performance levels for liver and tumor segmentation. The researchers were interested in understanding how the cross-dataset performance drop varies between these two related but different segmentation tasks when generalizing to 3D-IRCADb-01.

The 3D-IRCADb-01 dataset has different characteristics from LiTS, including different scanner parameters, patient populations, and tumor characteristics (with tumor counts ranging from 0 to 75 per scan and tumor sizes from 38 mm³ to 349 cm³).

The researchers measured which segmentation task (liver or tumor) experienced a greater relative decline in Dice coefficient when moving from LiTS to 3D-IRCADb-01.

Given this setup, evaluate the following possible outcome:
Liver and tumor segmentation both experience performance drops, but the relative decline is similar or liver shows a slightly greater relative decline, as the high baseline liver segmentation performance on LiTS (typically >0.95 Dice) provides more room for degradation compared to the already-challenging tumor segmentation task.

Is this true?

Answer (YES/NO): NO